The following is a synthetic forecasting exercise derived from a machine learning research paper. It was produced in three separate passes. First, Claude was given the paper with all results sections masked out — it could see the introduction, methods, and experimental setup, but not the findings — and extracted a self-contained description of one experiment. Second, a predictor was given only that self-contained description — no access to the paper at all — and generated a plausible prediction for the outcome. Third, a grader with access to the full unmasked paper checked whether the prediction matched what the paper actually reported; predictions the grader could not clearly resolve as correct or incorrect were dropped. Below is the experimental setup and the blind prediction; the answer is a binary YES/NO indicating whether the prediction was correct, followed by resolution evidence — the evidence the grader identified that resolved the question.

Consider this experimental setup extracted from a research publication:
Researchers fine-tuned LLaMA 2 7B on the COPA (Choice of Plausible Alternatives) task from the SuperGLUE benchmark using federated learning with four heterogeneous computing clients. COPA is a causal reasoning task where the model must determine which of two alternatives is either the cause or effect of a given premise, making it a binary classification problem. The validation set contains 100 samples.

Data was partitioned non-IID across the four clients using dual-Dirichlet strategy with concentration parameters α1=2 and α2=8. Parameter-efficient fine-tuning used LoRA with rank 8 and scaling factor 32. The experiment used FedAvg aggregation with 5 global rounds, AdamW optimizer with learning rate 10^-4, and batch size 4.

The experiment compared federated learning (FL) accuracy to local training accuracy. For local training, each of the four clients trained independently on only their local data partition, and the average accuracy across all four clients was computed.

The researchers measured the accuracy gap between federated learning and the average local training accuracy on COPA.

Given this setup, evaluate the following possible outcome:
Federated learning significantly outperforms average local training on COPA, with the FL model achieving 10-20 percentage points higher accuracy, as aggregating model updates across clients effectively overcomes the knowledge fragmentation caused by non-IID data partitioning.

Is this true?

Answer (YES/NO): NO